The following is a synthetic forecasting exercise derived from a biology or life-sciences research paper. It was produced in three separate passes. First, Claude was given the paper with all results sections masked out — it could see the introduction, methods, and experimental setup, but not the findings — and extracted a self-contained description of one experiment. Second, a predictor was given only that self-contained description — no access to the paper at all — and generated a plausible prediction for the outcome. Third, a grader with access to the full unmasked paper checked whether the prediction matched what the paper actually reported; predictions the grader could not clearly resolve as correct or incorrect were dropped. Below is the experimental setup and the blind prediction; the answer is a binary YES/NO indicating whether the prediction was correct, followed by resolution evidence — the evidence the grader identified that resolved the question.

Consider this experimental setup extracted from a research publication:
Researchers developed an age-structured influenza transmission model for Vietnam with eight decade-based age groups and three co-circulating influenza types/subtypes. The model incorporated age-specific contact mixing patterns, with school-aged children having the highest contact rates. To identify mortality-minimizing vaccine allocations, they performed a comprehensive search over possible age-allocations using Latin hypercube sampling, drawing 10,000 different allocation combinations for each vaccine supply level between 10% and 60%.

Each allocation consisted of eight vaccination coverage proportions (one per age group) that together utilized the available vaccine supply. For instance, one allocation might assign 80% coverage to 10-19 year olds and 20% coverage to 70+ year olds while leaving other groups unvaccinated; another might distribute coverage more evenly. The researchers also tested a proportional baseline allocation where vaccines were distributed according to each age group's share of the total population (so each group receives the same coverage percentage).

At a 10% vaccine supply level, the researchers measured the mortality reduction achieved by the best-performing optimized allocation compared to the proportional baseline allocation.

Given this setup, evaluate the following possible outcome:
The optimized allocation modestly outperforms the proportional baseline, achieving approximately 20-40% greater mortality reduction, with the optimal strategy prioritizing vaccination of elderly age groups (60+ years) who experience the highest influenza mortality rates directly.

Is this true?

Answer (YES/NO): NO